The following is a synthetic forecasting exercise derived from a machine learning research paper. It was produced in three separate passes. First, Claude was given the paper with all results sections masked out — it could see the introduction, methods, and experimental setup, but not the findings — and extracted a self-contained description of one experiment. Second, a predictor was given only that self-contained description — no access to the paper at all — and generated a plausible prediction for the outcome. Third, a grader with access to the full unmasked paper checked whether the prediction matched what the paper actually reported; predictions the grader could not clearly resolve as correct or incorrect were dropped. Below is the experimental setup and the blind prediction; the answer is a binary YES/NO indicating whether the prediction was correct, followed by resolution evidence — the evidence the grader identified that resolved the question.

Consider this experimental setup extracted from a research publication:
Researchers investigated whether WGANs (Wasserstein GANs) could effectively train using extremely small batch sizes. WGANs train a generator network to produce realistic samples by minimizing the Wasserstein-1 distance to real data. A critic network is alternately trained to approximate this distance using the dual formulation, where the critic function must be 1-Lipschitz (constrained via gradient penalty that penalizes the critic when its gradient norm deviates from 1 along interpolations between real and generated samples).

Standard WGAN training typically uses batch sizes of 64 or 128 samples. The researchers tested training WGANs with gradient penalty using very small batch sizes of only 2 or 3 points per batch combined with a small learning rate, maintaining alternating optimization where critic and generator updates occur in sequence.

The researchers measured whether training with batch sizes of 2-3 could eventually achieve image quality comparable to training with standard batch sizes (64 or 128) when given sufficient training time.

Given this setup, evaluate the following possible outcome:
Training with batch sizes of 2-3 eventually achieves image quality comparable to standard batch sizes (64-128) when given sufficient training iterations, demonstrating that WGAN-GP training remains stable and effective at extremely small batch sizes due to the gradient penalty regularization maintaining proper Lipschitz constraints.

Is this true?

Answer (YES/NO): YES